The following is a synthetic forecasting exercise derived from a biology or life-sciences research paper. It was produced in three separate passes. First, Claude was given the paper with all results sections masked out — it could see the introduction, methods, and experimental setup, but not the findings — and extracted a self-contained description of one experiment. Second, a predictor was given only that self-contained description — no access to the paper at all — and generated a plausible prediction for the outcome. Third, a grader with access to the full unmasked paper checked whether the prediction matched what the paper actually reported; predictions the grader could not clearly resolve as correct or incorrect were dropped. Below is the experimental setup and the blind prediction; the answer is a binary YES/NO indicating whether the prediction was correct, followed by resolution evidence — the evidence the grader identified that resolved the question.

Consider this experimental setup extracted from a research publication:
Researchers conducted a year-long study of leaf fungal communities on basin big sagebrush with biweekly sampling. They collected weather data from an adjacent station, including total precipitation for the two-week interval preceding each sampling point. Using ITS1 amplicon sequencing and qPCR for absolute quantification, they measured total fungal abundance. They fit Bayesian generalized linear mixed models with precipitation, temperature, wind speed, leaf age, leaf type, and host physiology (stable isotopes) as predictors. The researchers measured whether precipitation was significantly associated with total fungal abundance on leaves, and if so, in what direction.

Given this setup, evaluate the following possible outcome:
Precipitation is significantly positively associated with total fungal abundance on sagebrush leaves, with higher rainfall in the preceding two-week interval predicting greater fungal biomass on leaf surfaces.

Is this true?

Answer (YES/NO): YES